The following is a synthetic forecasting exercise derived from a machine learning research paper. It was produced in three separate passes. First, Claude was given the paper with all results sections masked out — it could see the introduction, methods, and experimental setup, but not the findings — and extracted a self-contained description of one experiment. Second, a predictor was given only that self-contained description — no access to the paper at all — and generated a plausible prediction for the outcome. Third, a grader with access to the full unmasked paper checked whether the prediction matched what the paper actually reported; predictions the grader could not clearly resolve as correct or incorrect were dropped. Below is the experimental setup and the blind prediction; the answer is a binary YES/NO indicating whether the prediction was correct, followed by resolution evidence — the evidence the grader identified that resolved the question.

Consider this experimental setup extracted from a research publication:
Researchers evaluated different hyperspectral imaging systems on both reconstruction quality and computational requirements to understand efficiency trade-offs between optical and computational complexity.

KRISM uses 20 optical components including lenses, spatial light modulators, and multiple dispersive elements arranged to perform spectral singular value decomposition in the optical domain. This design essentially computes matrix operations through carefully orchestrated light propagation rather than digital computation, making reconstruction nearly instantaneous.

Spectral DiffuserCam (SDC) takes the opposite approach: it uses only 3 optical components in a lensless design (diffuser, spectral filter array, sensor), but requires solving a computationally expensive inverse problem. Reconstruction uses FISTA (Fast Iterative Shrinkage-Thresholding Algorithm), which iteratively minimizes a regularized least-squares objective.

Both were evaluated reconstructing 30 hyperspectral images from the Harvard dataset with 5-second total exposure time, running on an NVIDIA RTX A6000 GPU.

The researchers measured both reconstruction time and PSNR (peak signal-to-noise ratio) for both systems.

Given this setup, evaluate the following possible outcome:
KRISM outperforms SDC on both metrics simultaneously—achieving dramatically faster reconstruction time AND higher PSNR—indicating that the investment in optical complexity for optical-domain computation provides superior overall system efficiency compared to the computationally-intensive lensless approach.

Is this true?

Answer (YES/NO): YES